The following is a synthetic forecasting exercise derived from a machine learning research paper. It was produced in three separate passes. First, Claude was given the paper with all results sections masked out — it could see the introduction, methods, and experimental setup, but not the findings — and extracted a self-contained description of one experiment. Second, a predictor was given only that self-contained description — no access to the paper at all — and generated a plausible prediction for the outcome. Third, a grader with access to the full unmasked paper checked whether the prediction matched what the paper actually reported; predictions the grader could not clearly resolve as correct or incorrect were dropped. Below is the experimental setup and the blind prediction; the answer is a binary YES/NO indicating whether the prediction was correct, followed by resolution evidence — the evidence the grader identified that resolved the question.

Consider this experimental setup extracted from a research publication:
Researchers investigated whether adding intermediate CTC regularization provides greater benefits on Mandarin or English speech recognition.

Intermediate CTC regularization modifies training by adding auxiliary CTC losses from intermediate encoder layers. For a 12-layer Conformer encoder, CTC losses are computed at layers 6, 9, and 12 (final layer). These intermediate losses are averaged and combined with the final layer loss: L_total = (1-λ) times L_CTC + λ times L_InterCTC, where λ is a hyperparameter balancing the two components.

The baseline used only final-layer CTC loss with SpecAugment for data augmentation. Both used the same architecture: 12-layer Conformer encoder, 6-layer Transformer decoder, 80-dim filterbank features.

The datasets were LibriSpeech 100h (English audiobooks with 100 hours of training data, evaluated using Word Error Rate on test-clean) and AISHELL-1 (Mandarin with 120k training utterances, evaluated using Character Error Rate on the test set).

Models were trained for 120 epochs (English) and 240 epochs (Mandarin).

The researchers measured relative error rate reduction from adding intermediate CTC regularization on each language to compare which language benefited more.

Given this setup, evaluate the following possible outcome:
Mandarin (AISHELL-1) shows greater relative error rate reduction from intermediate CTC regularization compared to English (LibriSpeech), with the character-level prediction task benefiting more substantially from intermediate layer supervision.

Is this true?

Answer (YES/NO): NO